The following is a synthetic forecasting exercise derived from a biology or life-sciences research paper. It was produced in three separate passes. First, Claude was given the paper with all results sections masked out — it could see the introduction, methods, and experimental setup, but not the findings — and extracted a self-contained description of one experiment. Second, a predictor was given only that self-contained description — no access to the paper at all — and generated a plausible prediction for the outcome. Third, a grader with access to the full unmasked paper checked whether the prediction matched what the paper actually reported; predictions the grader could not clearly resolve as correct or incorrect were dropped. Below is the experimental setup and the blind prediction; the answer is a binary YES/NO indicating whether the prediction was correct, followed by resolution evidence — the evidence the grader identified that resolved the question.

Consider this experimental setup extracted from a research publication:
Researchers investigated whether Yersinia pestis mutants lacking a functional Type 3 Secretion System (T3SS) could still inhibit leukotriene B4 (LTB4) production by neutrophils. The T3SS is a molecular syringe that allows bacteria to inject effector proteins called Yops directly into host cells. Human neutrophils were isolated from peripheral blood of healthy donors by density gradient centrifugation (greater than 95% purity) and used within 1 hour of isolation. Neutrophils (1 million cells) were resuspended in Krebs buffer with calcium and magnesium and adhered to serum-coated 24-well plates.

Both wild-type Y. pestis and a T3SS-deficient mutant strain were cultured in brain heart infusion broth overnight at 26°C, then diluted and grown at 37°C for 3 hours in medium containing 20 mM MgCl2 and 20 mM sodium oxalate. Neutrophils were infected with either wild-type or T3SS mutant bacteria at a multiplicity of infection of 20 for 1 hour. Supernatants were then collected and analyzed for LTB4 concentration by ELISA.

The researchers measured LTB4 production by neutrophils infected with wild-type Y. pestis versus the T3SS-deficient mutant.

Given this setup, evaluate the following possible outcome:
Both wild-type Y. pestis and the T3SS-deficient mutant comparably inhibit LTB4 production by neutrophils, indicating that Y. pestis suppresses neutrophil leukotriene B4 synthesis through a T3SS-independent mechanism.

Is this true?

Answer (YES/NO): NO